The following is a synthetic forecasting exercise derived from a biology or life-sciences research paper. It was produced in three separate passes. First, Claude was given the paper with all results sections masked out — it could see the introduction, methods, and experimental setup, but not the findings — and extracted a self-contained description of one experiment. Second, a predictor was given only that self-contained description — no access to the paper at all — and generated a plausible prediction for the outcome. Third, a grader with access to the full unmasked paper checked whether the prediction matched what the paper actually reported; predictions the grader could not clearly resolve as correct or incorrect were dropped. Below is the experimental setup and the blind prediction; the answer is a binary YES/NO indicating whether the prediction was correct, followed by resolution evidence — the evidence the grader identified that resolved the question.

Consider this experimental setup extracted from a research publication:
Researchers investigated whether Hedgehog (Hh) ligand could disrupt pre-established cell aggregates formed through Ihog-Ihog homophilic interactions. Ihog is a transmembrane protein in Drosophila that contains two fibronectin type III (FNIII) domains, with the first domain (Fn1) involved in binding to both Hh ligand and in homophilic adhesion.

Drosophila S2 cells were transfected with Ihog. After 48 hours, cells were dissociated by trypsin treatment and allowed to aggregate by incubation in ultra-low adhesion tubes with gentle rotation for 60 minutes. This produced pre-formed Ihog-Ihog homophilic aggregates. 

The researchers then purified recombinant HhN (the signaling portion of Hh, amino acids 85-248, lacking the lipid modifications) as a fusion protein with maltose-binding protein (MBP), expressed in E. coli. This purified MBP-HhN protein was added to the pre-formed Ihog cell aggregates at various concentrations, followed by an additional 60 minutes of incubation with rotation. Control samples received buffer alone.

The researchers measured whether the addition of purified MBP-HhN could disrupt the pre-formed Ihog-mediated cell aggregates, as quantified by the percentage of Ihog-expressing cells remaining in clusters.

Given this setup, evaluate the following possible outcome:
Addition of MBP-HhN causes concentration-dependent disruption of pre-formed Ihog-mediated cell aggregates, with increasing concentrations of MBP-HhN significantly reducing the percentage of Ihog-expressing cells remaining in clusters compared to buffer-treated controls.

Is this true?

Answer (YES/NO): NO